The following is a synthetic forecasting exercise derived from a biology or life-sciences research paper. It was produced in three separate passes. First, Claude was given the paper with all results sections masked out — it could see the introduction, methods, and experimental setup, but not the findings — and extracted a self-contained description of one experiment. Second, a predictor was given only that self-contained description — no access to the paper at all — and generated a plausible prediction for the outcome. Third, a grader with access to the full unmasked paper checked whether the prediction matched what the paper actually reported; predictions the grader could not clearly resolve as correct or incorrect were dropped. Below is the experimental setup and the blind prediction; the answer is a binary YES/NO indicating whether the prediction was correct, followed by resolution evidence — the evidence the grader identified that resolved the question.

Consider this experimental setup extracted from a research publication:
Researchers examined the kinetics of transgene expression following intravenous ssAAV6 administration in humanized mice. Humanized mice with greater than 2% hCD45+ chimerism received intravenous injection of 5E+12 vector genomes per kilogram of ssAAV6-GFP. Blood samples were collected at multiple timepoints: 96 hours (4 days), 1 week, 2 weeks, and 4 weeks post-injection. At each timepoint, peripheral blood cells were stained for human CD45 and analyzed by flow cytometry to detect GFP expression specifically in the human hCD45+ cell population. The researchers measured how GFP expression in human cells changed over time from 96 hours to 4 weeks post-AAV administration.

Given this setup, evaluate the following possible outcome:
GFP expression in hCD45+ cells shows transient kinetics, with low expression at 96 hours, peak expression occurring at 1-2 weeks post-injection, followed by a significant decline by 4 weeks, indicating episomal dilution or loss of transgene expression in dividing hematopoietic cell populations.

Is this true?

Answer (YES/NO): YES